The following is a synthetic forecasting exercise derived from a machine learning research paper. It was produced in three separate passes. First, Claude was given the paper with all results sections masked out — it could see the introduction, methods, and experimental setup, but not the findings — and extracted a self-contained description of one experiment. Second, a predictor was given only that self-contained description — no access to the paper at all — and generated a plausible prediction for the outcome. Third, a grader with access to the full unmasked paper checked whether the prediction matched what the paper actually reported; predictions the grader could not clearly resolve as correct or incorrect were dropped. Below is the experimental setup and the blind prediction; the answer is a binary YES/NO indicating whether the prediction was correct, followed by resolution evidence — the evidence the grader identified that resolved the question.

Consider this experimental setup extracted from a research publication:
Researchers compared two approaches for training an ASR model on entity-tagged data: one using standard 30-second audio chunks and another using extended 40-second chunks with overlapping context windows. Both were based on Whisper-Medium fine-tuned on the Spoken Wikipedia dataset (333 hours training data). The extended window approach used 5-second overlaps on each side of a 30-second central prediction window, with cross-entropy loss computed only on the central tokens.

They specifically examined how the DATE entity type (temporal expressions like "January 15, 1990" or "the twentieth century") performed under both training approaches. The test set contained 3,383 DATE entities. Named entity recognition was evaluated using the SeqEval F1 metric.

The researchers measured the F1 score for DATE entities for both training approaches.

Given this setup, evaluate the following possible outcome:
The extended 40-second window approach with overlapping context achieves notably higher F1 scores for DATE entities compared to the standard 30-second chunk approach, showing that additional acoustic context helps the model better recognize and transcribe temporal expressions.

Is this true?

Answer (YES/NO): NO